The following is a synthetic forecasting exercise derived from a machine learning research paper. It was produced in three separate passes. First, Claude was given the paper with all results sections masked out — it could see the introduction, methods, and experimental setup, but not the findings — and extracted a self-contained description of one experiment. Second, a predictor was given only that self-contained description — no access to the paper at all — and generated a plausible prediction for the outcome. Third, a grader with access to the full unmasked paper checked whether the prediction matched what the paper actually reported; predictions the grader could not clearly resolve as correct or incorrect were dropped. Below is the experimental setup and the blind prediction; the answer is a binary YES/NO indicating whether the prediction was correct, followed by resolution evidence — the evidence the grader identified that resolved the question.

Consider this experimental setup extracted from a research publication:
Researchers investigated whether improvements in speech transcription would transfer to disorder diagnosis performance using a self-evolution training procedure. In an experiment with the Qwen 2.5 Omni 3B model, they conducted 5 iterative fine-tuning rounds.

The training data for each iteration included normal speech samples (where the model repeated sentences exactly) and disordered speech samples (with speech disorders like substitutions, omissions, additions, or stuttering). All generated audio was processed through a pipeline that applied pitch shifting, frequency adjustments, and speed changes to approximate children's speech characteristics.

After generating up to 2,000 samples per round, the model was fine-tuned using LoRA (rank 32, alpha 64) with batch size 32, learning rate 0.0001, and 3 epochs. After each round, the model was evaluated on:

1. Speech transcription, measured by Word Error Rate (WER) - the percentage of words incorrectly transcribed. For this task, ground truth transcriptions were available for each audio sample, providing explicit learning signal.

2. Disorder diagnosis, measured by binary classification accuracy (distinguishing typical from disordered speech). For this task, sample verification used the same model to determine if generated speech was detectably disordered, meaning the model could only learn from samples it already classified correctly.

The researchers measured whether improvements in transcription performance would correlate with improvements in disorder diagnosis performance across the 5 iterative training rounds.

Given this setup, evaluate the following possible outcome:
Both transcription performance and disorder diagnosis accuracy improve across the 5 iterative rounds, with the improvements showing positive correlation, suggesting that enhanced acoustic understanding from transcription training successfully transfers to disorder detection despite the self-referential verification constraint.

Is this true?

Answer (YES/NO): NO